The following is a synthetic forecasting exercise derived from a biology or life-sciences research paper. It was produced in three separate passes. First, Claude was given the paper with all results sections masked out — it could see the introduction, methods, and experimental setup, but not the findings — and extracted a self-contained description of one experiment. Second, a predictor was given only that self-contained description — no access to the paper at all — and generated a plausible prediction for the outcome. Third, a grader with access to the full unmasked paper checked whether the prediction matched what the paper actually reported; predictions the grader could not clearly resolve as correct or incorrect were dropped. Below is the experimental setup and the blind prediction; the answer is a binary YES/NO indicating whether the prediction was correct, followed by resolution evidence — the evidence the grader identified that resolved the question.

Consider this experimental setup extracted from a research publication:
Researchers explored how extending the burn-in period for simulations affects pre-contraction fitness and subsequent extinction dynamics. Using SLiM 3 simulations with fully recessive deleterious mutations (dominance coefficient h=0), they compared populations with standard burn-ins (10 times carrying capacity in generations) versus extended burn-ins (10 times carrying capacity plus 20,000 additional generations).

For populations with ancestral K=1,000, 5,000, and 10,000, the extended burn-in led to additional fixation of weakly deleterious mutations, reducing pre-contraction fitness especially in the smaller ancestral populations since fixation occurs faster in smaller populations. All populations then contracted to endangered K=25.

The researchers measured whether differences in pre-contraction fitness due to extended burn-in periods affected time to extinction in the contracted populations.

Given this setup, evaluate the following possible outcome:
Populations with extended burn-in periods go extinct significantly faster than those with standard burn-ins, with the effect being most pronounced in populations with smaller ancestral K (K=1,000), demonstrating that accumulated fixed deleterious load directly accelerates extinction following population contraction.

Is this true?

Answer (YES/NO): NO